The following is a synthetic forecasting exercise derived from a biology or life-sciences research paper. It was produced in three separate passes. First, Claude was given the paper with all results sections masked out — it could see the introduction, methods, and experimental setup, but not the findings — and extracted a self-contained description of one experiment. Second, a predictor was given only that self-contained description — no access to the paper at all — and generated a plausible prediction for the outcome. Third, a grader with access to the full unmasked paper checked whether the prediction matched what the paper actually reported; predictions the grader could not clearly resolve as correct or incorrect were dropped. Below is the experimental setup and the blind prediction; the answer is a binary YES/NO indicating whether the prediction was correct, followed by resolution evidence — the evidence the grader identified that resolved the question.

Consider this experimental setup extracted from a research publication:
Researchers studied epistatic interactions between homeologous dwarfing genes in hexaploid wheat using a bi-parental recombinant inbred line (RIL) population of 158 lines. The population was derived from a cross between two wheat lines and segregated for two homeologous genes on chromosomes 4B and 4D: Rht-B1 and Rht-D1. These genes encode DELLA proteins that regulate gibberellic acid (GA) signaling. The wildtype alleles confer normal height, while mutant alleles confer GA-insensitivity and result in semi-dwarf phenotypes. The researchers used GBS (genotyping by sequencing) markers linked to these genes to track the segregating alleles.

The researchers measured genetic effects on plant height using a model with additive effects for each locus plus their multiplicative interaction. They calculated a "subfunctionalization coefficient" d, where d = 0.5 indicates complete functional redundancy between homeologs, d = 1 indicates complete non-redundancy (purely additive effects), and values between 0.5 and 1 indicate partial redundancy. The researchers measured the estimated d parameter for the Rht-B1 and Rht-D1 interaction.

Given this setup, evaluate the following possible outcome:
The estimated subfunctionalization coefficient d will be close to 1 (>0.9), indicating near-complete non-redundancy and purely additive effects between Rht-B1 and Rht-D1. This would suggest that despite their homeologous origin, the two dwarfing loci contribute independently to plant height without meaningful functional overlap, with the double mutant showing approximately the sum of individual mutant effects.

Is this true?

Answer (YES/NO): NO